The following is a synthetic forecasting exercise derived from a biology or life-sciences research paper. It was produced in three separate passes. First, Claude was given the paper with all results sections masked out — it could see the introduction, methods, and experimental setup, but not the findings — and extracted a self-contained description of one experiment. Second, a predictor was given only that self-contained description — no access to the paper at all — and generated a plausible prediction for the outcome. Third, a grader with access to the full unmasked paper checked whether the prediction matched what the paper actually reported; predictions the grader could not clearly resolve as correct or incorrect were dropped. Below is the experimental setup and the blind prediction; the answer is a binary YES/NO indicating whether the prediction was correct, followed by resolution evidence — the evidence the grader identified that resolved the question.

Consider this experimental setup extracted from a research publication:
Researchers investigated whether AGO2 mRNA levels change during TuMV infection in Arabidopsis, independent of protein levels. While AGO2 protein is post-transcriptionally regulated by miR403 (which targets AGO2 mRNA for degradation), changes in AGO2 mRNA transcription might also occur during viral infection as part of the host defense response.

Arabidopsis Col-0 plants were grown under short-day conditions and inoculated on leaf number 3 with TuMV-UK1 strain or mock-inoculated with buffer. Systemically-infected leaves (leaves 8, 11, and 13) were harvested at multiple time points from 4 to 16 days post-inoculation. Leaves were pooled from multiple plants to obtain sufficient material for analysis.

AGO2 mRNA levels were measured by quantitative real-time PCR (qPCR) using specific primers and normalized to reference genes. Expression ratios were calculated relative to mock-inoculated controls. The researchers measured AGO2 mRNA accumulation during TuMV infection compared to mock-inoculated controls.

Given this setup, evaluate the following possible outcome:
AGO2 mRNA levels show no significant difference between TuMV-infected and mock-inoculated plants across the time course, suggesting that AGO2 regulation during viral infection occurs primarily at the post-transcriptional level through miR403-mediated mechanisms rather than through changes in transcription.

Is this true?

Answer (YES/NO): NO